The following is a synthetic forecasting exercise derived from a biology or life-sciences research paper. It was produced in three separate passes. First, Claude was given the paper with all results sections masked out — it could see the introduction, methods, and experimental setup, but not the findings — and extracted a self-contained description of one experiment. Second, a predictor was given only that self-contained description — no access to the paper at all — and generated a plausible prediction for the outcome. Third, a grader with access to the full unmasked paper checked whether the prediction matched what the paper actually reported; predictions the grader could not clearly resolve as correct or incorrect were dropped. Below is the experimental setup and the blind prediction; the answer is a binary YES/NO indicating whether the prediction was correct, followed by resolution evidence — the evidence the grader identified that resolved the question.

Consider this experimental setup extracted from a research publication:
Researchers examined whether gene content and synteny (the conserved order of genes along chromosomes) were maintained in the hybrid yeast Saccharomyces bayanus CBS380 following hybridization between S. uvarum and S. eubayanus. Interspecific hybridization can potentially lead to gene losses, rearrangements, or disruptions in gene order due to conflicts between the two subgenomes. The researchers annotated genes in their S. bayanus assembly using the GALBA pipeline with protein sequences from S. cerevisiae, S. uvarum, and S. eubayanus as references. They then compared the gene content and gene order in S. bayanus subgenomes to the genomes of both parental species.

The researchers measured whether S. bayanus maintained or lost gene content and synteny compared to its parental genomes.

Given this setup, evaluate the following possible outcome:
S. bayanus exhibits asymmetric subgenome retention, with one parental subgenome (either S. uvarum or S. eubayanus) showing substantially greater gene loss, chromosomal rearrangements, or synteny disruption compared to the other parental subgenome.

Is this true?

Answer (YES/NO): NO